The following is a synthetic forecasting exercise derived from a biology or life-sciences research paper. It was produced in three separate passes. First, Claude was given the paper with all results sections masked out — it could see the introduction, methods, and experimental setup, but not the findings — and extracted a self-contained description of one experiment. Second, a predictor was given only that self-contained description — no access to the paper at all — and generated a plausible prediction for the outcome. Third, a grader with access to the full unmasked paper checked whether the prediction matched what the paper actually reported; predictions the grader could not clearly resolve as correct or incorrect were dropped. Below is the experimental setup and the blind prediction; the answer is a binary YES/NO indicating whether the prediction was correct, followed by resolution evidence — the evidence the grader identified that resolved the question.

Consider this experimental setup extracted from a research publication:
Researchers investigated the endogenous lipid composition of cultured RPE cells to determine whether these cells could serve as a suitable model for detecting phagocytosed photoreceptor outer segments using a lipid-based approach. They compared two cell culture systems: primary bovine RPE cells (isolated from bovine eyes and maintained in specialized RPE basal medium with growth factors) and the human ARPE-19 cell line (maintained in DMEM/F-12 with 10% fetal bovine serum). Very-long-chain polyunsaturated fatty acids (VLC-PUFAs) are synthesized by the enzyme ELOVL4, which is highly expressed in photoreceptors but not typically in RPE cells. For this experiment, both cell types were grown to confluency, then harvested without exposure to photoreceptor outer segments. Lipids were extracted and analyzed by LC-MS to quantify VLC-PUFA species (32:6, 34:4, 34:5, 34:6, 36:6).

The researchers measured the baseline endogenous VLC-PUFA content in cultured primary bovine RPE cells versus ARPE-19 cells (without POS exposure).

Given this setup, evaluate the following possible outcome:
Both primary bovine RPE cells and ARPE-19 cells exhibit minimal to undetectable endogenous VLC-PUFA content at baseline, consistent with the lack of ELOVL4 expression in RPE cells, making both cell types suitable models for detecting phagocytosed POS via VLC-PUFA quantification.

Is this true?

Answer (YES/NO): NO